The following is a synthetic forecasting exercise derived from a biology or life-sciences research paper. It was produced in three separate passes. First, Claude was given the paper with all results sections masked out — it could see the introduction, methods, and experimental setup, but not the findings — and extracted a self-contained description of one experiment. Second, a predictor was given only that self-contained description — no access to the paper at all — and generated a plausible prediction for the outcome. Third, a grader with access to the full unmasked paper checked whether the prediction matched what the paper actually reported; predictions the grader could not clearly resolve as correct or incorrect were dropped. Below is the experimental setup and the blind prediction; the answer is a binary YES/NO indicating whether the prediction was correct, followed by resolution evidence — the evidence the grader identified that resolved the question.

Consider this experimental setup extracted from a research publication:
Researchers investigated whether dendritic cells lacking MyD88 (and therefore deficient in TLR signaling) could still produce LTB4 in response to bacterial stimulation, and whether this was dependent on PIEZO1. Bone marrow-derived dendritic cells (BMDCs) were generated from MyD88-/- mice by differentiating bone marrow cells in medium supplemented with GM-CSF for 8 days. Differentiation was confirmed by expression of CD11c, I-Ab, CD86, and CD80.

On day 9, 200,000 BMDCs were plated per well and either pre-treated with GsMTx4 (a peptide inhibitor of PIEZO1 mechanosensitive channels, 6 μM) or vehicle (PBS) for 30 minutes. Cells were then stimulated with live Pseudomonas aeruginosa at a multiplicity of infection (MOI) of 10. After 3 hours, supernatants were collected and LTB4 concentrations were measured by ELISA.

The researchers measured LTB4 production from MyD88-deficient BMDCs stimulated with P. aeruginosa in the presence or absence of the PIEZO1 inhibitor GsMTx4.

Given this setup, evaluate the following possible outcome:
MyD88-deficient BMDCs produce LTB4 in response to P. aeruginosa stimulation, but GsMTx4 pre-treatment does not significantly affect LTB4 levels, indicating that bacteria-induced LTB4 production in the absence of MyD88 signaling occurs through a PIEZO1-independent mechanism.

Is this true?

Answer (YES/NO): NO